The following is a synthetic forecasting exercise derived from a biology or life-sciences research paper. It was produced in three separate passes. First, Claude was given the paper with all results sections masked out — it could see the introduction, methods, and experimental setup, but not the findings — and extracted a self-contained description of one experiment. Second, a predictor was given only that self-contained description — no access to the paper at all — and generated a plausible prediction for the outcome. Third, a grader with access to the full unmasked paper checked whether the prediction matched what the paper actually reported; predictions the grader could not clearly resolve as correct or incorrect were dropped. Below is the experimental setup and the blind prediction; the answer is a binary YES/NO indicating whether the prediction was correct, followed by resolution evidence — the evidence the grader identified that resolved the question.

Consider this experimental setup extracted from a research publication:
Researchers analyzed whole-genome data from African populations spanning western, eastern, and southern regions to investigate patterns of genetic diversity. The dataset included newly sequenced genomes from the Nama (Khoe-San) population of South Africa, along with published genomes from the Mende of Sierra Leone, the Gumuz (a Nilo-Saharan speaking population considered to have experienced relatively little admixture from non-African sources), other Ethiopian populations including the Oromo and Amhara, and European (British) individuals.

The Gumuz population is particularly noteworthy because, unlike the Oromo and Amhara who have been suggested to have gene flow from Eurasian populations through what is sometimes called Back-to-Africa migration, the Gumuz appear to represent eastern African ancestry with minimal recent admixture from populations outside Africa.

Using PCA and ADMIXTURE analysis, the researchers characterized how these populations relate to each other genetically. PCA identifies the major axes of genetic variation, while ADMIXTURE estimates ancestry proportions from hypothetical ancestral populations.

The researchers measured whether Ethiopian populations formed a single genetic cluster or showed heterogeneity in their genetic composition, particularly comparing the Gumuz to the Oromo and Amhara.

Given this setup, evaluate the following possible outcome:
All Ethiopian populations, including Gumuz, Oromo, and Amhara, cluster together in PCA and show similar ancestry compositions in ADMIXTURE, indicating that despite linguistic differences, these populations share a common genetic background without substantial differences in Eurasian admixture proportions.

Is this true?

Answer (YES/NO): NO